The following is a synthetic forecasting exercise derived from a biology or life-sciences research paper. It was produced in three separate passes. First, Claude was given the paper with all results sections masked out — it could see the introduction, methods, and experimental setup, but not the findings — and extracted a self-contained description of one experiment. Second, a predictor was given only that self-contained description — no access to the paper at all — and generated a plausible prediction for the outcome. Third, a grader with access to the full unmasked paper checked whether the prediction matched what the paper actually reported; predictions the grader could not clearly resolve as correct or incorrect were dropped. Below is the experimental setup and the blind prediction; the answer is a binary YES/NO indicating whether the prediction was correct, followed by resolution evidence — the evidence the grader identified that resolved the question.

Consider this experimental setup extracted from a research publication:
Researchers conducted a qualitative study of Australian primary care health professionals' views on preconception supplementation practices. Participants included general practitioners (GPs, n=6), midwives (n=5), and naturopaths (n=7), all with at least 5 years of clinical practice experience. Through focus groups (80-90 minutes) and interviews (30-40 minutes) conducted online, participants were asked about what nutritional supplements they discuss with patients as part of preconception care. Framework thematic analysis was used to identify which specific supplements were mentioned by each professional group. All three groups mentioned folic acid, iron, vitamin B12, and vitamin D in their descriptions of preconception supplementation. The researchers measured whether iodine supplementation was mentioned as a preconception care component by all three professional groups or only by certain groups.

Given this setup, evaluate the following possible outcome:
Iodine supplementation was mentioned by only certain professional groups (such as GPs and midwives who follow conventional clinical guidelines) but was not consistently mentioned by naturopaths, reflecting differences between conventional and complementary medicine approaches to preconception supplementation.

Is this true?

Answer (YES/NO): NO